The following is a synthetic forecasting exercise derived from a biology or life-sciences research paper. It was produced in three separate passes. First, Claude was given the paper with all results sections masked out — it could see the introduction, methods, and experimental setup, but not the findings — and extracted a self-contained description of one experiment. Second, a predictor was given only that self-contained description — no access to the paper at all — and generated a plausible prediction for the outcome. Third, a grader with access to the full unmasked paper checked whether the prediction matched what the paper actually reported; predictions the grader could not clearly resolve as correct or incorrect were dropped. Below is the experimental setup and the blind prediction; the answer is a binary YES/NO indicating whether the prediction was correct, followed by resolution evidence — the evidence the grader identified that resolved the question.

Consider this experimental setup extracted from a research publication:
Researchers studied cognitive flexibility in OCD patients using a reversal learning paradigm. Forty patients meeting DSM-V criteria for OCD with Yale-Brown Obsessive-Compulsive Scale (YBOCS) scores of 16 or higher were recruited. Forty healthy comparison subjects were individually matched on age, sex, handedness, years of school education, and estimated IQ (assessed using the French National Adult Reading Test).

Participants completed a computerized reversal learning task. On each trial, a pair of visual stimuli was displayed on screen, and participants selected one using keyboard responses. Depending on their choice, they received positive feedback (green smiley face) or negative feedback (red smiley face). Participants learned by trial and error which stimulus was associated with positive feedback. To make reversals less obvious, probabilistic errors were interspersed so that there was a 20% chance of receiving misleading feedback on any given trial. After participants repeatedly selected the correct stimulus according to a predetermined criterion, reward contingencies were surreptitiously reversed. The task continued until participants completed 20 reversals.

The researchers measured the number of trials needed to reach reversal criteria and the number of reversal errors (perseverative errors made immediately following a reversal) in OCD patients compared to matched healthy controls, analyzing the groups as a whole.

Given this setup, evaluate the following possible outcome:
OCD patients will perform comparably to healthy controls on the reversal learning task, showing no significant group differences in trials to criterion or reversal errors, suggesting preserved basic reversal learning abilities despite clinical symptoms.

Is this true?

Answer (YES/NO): YES